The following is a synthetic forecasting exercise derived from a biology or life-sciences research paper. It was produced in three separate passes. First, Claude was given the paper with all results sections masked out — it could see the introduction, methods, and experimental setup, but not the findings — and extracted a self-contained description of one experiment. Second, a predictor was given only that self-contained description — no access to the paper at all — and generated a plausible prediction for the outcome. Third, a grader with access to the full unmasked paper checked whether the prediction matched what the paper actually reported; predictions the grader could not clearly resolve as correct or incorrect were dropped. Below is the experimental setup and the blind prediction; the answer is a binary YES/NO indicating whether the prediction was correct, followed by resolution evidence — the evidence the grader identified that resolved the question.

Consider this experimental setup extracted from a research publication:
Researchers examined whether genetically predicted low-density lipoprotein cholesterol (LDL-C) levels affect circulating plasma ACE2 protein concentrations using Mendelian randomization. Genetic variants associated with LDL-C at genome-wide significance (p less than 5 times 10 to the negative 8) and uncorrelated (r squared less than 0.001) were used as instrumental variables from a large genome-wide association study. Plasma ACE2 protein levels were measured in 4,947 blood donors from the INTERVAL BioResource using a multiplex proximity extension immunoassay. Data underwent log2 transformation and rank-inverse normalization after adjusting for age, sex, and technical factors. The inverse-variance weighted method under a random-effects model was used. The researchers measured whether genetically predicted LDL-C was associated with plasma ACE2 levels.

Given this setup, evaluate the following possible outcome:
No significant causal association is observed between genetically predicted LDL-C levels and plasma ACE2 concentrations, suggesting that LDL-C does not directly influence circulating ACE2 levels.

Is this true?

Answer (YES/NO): YES